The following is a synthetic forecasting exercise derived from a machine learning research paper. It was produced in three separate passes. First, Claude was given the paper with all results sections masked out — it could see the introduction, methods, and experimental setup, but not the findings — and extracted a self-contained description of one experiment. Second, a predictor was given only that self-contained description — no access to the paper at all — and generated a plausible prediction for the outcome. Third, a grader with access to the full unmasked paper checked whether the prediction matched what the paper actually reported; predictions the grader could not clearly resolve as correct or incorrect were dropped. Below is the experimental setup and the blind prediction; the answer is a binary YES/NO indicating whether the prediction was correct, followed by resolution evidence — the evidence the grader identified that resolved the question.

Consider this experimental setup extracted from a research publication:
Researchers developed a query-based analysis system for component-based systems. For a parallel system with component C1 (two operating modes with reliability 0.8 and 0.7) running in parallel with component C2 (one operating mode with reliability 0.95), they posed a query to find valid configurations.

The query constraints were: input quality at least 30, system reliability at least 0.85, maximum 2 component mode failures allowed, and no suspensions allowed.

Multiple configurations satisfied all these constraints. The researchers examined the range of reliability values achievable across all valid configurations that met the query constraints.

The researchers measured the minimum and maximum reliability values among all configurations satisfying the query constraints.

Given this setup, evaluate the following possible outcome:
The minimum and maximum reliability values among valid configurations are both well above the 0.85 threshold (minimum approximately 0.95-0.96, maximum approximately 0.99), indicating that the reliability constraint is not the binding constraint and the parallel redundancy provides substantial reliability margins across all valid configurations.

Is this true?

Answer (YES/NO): YES